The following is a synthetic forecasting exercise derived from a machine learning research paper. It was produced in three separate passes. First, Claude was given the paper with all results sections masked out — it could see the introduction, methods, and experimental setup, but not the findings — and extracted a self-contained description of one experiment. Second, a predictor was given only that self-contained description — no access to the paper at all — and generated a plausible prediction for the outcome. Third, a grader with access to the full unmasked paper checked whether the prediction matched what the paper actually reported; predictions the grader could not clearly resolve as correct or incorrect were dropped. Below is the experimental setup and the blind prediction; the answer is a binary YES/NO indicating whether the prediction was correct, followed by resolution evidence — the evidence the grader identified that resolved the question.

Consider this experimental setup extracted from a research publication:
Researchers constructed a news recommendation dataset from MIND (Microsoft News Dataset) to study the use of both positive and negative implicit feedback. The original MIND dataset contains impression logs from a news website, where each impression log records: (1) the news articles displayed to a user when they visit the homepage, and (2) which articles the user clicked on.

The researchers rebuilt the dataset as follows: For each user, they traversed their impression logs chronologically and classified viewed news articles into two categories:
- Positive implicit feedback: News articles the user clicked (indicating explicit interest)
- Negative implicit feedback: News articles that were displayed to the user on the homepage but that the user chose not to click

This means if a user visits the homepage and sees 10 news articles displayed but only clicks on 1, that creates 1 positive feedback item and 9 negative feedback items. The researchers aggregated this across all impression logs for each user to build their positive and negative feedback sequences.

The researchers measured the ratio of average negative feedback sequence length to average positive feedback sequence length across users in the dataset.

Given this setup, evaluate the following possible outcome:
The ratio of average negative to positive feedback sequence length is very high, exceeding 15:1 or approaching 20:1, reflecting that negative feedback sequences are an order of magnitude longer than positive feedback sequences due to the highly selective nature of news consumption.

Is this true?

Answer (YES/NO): YES